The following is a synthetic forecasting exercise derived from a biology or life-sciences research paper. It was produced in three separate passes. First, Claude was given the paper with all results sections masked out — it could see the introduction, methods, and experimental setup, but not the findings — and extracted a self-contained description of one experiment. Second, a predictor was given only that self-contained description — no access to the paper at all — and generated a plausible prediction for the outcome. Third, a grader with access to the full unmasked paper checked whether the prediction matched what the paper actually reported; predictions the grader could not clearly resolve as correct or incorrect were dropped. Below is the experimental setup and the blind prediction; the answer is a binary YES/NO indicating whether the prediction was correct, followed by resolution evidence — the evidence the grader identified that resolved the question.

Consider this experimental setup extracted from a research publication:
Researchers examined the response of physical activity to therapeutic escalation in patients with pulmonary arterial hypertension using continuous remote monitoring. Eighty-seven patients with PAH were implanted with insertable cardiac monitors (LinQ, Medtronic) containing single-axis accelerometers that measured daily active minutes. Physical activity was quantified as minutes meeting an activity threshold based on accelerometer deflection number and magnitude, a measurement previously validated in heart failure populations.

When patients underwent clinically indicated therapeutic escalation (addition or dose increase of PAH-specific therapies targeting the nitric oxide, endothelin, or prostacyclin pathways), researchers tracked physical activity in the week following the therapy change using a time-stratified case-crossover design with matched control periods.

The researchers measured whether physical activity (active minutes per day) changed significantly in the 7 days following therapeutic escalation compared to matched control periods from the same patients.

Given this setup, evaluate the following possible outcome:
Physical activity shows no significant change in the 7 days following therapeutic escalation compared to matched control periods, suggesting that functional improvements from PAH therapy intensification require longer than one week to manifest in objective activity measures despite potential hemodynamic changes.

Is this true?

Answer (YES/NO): YES